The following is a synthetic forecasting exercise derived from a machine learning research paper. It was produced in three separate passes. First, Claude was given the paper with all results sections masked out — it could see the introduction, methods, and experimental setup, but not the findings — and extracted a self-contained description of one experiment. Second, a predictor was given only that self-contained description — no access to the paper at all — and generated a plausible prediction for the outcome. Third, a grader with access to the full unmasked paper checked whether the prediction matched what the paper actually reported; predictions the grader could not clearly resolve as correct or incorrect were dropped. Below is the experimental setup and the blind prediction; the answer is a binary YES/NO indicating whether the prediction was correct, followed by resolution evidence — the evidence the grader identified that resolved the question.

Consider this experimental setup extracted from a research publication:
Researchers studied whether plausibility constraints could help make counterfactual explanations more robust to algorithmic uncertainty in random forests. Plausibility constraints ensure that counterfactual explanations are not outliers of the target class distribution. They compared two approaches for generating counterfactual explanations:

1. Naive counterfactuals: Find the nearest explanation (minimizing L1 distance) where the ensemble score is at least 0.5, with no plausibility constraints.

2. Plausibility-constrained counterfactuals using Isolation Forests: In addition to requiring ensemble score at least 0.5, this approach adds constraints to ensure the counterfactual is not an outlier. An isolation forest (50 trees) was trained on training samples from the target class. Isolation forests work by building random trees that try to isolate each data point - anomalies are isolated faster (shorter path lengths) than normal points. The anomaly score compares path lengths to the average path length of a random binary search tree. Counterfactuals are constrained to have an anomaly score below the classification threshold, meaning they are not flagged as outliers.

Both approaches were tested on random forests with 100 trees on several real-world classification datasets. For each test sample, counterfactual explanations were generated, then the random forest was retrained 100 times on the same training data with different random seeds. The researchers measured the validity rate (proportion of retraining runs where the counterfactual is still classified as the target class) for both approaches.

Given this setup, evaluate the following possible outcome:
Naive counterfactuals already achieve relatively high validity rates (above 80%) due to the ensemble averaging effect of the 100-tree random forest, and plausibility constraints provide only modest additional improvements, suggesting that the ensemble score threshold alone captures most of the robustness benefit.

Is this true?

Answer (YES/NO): NO